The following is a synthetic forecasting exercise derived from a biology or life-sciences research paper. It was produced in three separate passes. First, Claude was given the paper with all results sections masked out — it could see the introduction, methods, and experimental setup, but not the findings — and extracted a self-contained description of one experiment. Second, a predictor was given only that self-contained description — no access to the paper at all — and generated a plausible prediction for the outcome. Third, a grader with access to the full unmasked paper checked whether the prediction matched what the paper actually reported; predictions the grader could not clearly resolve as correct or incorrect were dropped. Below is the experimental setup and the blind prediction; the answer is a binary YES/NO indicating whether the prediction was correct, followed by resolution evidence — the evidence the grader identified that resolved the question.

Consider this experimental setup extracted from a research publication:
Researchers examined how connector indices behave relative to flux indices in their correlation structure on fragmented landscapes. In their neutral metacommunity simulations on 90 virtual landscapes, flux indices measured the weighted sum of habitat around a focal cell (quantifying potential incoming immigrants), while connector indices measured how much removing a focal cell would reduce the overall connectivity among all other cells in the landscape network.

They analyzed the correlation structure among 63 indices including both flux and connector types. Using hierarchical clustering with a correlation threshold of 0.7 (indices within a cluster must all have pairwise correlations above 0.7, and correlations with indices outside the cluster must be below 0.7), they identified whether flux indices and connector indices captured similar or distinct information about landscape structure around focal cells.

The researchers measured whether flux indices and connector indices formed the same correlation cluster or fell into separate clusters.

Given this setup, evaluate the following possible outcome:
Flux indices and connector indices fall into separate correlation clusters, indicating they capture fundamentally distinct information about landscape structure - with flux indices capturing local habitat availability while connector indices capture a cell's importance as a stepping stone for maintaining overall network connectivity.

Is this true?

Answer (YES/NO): YES